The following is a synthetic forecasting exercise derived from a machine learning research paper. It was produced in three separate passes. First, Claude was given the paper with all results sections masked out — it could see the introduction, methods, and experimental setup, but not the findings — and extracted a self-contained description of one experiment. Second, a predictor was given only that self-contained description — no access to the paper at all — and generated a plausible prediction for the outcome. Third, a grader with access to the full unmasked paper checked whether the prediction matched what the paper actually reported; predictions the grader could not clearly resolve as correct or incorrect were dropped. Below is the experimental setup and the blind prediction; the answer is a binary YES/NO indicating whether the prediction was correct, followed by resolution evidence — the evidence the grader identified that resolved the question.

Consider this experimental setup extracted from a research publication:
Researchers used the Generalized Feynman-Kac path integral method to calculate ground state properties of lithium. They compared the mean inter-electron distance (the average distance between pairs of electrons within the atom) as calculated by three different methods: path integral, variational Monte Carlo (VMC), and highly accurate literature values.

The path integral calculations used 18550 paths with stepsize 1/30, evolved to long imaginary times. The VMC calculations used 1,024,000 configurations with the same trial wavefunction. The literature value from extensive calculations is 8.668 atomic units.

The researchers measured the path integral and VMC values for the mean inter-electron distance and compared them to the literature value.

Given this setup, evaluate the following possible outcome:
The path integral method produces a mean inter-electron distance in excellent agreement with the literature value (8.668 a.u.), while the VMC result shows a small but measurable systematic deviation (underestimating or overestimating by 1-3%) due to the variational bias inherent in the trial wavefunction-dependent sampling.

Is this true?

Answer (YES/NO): NO